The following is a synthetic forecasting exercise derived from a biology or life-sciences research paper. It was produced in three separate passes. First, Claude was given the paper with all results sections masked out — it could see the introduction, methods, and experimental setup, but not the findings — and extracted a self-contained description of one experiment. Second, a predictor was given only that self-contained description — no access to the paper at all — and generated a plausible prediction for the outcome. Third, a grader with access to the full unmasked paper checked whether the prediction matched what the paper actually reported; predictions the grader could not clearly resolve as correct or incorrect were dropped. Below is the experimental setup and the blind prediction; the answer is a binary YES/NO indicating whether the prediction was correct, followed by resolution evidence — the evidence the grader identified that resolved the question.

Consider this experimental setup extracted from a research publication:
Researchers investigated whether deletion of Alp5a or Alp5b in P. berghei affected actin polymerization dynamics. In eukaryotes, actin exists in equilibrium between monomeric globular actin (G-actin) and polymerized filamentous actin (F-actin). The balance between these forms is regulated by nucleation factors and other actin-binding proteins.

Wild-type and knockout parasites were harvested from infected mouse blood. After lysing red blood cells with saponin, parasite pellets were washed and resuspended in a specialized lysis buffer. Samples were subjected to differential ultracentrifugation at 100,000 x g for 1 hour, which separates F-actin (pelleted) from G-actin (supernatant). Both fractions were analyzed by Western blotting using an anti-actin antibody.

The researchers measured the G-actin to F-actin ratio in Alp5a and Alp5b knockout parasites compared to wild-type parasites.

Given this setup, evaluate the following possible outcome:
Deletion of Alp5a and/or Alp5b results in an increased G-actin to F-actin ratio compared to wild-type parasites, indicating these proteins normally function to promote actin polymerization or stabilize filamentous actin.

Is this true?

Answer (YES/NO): NO